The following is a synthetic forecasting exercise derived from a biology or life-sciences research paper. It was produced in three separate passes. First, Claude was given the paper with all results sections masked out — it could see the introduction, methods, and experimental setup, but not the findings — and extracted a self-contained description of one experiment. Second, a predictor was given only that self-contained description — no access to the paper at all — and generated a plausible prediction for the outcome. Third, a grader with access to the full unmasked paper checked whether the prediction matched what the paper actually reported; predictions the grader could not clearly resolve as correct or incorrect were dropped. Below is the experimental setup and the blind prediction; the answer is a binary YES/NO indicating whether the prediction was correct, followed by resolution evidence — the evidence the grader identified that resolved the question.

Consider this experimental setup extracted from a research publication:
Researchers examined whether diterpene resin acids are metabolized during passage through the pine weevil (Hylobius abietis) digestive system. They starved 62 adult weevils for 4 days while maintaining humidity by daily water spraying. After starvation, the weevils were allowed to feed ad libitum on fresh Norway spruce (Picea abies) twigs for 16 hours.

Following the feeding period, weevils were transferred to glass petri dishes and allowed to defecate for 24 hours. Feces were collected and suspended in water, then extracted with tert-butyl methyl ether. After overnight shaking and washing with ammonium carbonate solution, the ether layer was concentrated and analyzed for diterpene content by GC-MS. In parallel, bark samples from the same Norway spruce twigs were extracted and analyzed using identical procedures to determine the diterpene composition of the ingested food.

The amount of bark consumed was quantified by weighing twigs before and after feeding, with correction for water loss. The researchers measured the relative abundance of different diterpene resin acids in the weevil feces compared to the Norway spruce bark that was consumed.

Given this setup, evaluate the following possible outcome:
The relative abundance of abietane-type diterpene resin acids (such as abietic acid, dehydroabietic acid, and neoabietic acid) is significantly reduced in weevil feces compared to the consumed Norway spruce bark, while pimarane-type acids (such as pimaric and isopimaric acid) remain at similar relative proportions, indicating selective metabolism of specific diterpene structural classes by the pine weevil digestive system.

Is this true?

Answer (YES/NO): NO